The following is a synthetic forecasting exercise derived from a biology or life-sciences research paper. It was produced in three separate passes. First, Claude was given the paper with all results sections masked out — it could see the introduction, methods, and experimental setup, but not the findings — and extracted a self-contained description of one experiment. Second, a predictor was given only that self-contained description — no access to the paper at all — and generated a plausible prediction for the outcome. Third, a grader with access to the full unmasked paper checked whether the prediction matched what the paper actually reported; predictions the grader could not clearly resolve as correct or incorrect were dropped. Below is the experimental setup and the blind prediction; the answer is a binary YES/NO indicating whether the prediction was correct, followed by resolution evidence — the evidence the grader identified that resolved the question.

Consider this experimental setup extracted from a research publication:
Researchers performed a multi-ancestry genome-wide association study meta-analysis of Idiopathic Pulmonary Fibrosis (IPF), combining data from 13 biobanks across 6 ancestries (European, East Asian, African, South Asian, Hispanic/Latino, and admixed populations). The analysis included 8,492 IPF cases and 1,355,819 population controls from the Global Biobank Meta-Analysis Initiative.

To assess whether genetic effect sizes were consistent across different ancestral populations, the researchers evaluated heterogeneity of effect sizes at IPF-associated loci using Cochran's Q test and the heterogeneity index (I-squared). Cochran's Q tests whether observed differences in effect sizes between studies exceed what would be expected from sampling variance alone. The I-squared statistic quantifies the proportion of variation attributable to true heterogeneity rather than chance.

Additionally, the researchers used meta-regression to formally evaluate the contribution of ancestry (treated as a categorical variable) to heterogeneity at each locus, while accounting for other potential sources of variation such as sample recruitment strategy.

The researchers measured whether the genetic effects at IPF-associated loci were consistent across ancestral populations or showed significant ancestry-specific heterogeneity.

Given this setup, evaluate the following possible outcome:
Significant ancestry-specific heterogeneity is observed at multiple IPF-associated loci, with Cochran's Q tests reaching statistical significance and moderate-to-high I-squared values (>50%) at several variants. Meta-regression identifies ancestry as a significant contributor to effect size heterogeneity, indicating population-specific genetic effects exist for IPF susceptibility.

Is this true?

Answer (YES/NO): NO